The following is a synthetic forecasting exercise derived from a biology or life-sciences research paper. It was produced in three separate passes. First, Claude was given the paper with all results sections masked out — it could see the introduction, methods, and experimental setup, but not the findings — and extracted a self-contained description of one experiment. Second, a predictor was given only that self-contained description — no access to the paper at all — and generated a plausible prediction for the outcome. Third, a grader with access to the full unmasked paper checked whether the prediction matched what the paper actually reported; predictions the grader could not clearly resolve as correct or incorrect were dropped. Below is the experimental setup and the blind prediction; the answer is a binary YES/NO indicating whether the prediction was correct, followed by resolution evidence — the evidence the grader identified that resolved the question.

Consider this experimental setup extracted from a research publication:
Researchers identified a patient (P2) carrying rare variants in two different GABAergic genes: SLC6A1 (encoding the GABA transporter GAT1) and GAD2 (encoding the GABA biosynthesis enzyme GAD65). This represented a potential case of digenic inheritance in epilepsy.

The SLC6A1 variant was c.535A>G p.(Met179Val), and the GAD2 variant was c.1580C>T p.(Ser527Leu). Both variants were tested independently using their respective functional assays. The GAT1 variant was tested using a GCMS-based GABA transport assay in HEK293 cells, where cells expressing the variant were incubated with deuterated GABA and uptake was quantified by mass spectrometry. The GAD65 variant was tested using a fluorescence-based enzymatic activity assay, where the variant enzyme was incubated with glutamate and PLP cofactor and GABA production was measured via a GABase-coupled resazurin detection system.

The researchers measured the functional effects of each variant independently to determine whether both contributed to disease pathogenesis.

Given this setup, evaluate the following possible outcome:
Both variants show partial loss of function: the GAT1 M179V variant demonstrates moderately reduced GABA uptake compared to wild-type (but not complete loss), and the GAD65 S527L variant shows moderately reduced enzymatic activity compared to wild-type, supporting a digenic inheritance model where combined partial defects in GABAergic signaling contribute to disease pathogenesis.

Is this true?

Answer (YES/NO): YES